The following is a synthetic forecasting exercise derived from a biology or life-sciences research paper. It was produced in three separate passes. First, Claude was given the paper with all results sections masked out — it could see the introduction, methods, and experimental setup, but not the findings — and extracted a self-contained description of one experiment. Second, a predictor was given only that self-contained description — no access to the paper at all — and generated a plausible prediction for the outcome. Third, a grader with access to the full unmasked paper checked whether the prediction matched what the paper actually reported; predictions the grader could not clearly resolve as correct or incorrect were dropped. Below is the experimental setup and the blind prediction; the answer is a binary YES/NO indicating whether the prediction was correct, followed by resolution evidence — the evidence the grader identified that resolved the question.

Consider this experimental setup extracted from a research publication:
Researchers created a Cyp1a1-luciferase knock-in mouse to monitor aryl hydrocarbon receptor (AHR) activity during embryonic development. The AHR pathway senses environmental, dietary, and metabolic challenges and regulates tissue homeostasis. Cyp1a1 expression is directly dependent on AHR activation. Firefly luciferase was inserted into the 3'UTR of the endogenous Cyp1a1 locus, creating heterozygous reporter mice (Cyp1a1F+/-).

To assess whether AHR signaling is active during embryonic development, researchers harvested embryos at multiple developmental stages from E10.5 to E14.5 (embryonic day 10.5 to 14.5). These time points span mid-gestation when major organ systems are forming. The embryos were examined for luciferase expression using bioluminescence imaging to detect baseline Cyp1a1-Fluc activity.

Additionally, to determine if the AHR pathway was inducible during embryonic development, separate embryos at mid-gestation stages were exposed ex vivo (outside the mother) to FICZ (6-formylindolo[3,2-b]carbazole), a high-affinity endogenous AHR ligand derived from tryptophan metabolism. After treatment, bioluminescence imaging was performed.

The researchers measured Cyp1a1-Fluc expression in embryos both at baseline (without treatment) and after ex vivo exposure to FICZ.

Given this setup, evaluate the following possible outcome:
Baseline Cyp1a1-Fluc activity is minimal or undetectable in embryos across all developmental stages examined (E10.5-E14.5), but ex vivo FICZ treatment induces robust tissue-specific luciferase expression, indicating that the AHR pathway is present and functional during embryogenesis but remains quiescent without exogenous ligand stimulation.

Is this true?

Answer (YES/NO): YES